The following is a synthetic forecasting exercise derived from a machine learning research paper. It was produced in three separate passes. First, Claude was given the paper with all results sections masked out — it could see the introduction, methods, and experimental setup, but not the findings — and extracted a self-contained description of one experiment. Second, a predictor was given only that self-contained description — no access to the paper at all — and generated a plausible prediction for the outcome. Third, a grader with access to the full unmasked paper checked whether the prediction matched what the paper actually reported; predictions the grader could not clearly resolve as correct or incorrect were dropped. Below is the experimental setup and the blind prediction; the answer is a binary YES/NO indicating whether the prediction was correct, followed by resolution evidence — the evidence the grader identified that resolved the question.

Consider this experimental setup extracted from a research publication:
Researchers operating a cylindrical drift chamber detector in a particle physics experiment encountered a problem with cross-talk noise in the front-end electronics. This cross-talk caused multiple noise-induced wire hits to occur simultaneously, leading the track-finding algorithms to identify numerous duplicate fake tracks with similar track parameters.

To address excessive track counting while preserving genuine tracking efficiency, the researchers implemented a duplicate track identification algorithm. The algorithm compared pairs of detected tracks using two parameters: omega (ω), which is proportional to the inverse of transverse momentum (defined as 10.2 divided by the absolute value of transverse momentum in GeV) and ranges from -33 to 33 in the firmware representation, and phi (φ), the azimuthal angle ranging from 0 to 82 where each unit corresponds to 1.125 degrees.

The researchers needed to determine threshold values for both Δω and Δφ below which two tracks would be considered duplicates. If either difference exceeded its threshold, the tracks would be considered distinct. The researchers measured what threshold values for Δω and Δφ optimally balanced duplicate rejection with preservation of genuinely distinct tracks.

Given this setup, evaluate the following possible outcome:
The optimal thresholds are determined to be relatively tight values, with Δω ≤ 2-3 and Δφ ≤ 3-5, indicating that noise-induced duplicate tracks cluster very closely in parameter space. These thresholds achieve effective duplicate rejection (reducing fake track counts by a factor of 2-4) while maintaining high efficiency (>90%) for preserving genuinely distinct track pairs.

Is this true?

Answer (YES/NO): NO